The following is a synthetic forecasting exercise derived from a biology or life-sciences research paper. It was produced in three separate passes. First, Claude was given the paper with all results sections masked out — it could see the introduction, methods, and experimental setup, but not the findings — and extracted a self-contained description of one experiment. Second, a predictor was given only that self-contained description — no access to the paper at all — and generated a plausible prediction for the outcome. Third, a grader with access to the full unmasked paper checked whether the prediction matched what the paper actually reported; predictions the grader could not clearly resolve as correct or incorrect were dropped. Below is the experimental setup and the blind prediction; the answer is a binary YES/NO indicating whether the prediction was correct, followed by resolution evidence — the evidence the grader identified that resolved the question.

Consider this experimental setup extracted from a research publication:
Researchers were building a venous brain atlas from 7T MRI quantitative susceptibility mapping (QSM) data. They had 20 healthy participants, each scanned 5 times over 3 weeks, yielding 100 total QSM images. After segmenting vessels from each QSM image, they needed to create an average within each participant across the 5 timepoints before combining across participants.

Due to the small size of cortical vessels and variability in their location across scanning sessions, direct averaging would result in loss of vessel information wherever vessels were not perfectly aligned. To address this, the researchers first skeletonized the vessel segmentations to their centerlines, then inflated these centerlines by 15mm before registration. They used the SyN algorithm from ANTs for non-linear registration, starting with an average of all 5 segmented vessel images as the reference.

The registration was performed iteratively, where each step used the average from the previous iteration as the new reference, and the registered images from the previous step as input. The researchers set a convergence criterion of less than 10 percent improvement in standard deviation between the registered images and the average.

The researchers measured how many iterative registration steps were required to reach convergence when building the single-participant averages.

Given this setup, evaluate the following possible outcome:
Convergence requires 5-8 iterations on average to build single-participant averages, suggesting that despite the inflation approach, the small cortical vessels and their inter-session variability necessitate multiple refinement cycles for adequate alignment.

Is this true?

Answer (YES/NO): NO